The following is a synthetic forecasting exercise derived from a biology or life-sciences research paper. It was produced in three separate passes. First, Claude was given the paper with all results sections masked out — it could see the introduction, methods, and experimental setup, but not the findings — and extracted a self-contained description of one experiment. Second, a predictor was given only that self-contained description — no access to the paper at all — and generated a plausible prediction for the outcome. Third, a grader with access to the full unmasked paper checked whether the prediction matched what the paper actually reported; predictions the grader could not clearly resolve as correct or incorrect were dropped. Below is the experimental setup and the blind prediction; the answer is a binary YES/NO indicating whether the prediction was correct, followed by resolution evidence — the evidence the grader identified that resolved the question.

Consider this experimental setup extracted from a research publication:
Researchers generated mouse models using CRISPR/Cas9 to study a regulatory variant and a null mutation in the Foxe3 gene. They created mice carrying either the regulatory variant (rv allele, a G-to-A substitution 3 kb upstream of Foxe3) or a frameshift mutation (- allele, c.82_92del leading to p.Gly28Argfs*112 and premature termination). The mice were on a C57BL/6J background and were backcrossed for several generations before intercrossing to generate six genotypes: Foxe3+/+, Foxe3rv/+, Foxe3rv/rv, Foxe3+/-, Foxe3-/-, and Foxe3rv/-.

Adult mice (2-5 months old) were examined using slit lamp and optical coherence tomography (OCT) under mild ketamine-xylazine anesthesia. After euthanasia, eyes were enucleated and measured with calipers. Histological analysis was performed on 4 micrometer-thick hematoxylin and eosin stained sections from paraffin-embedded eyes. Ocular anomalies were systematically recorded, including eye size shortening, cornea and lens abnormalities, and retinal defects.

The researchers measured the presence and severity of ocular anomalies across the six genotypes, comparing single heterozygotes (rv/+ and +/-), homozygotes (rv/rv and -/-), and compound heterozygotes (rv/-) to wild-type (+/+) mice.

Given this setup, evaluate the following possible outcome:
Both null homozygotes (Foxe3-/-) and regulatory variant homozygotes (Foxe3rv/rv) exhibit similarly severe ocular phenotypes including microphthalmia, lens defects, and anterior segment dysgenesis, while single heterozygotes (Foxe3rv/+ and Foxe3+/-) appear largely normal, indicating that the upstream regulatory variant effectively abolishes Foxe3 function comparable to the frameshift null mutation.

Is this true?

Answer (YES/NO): NO